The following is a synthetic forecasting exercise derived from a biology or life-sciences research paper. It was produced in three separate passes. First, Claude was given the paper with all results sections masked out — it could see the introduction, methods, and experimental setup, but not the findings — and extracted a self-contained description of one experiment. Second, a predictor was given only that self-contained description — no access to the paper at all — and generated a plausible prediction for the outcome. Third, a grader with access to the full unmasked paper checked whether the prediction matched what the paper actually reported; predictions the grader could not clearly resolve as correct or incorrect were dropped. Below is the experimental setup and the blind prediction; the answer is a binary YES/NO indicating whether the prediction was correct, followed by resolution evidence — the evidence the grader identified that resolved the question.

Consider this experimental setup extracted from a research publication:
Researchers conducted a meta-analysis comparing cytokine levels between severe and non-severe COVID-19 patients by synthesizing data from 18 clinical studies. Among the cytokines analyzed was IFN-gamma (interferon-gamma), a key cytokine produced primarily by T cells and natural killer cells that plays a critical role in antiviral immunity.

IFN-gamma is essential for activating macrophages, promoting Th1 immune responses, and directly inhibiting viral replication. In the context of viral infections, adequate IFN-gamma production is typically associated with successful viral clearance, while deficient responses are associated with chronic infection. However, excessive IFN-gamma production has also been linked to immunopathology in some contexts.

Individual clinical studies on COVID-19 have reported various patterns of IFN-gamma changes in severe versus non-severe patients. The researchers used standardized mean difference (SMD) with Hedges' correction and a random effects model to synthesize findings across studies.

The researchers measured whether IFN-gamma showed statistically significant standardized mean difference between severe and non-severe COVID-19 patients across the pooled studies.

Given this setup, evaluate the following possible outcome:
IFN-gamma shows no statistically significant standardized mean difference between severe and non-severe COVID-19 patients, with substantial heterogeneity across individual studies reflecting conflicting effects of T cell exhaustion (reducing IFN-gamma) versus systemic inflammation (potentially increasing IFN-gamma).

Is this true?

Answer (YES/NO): YES